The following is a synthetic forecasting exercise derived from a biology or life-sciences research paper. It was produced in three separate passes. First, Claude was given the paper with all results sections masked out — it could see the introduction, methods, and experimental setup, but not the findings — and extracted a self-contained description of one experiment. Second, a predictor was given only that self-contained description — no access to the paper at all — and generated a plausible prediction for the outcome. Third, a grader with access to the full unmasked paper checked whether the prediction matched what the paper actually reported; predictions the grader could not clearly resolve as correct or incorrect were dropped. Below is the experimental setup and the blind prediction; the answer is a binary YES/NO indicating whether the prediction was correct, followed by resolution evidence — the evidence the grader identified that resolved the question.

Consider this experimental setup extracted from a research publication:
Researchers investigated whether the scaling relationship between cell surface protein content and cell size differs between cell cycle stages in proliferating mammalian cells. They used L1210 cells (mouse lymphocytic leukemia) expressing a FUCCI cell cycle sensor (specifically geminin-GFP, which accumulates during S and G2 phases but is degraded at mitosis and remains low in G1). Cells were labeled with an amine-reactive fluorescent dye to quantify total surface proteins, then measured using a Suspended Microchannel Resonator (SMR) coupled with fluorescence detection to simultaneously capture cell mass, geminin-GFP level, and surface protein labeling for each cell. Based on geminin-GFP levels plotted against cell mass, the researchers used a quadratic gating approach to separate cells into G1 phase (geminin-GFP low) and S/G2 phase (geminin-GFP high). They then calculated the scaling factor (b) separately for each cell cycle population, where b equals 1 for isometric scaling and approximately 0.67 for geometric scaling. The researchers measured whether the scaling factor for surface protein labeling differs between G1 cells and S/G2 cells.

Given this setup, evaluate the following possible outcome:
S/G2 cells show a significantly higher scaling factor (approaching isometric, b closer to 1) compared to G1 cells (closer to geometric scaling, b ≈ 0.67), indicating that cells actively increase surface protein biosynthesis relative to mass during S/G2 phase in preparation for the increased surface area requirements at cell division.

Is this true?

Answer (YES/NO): NO